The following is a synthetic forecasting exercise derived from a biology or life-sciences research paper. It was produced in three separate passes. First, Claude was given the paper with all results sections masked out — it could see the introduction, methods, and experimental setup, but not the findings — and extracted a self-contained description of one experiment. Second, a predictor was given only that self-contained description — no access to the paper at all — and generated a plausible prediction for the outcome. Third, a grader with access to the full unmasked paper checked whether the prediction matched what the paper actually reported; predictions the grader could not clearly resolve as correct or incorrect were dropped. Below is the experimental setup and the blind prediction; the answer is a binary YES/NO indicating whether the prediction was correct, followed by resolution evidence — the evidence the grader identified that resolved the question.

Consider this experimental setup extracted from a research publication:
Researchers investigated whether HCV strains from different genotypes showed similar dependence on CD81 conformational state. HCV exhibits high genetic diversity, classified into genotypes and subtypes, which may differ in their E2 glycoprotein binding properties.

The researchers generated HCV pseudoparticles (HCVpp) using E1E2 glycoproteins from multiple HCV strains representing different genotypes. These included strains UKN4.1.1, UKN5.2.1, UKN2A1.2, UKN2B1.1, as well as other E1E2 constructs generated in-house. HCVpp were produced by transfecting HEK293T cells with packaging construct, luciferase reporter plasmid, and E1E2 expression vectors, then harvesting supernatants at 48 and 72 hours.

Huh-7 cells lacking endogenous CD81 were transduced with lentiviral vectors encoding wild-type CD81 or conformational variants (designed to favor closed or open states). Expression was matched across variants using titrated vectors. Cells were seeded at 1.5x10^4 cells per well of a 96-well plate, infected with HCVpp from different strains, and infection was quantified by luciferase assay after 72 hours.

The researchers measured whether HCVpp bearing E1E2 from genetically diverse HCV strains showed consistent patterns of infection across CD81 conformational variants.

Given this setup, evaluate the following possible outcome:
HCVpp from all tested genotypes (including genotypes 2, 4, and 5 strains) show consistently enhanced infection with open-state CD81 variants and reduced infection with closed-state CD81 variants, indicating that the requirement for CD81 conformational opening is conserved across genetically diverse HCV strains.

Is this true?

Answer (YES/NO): NO